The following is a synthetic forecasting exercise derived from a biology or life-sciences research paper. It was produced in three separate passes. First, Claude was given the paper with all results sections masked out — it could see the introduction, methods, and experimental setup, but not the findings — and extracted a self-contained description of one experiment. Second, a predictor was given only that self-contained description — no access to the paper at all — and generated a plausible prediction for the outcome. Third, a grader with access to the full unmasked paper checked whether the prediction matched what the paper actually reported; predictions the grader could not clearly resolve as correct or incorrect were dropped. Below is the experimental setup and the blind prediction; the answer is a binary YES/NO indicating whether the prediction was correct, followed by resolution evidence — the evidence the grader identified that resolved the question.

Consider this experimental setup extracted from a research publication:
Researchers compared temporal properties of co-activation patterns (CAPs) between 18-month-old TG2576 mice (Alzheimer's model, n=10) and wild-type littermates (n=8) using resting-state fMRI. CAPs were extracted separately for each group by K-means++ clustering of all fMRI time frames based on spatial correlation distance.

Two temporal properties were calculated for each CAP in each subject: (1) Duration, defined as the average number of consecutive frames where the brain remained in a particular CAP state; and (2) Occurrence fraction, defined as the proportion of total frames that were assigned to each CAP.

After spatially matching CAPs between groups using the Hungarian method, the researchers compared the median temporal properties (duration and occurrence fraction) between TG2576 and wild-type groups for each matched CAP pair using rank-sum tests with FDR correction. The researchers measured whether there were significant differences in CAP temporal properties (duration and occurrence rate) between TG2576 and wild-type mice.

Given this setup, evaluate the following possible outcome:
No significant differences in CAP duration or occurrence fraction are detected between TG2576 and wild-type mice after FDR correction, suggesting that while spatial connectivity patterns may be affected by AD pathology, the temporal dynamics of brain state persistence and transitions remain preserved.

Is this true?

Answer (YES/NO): NO